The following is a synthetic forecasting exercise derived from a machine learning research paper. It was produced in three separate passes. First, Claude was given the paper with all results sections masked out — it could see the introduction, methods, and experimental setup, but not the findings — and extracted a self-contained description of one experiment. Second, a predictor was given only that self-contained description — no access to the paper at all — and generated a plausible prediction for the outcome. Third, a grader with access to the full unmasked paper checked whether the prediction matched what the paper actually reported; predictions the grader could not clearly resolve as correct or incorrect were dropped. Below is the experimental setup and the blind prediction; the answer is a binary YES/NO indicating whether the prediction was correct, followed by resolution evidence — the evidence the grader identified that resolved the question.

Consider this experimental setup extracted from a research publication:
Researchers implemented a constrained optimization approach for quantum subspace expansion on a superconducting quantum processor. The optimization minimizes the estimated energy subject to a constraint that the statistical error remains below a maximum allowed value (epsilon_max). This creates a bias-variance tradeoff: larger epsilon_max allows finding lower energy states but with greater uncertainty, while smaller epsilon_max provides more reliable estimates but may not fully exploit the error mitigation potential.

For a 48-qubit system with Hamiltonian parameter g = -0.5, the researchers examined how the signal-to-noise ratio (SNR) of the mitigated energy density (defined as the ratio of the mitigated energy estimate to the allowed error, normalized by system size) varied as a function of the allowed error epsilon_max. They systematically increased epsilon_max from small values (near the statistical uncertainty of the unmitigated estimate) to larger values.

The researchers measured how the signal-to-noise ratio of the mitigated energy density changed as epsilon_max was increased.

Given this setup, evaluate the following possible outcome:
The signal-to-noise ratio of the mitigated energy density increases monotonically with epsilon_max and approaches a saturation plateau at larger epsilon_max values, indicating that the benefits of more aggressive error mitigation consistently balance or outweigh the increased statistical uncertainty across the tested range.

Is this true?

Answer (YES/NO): NO